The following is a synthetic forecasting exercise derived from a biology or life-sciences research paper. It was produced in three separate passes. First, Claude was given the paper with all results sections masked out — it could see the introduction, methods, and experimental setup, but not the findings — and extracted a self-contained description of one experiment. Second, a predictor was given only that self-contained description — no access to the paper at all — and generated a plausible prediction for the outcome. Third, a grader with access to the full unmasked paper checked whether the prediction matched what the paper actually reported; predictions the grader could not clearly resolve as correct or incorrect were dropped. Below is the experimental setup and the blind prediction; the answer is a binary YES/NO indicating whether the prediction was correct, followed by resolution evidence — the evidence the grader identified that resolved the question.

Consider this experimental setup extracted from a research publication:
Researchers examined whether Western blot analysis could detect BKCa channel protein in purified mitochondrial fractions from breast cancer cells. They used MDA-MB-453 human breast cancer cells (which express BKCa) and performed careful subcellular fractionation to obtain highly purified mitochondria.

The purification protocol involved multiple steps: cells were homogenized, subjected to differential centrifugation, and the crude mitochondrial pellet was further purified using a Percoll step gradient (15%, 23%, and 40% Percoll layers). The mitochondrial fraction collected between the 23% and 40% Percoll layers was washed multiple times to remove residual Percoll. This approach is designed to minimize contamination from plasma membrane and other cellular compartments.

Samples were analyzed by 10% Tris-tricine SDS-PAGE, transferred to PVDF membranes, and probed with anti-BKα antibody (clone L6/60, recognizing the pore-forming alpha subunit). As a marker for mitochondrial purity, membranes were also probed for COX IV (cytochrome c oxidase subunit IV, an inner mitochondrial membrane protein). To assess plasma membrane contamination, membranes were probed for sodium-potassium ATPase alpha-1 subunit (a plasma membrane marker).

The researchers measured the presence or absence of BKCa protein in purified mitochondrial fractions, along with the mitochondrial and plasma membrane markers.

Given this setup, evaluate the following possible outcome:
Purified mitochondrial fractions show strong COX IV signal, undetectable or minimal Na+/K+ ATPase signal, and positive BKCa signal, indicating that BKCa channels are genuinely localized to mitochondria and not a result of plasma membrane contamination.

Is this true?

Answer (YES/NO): YES